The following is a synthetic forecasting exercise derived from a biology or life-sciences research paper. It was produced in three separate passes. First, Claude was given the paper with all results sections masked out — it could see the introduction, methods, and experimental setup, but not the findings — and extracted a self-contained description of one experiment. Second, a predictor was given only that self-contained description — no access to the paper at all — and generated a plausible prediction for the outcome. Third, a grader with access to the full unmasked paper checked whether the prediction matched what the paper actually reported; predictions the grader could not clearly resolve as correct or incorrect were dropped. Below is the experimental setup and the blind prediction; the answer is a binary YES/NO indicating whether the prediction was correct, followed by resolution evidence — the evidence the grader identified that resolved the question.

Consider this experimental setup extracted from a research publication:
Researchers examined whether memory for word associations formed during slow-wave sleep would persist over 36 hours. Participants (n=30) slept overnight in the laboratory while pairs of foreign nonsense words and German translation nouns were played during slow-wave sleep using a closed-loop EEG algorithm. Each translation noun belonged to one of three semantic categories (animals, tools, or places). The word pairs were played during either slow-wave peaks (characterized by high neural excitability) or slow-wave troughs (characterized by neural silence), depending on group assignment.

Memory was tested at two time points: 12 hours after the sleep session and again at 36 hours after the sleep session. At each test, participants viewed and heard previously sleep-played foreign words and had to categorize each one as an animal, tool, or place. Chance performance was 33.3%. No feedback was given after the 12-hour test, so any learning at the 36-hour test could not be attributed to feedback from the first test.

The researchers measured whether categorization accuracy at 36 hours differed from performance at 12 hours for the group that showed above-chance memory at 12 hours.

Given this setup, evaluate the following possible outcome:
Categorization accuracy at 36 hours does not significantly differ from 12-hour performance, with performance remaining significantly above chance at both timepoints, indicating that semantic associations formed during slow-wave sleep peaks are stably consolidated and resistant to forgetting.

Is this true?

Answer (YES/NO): NO